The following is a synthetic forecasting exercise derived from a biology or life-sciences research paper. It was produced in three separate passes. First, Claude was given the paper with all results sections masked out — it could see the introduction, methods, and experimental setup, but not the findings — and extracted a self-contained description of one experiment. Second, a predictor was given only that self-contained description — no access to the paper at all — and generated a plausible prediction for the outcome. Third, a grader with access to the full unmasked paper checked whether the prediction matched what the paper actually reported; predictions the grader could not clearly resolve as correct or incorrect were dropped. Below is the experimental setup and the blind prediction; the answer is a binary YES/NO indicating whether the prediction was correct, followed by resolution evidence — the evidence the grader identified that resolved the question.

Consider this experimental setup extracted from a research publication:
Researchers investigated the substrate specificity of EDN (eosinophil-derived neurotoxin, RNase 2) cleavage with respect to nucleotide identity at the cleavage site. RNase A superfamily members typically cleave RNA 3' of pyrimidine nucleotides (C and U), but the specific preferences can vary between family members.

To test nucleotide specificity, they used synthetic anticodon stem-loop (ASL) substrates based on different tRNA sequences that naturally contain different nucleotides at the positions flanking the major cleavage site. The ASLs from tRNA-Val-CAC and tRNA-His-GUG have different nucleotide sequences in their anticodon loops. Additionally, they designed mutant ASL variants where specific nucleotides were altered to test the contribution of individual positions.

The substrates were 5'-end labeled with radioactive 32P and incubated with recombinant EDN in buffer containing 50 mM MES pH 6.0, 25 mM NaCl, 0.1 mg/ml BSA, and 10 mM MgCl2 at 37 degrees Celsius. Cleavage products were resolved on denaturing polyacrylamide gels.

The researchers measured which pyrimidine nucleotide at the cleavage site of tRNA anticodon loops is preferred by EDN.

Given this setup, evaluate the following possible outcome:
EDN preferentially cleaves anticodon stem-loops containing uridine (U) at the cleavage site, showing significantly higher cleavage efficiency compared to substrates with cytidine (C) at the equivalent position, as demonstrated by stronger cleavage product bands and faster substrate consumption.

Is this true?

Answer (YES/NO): NO